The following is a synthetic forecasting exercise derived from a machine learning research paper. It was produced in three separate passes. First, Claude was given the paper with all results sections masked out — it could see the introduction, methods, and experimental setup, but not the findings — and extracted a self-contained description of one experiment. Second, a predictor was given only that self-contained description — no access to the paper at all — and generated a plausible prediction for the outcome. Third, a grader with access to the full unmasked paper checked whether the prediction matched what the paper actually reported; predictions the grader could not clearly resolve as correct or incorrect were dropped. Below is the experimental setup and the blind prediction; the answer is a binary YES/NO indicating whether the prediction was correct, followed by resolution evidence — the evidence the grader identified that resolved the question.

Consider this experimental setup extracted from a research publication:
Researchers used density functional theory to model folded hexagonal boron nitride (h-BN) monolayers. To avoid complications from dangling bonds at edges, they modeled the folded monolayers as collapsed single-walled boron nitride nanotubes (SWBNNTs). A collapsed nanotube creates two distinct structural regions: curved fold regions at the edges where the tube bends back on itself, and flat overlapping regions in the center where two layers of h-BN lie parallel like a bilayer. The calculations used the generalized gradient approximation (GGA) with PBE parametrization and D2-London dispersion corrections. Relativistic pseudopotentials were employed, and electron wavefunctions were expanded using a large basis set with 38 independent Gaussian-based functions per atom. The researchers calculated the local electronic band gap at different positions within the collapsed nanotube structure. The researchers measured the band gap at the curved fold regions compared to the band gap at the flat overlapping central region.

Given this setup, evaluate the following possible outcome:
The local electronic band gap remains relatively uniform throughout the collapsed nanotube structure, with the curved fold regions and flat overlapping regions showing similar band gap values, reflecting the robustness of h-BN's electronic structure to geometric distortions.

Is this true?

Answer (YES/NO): NO